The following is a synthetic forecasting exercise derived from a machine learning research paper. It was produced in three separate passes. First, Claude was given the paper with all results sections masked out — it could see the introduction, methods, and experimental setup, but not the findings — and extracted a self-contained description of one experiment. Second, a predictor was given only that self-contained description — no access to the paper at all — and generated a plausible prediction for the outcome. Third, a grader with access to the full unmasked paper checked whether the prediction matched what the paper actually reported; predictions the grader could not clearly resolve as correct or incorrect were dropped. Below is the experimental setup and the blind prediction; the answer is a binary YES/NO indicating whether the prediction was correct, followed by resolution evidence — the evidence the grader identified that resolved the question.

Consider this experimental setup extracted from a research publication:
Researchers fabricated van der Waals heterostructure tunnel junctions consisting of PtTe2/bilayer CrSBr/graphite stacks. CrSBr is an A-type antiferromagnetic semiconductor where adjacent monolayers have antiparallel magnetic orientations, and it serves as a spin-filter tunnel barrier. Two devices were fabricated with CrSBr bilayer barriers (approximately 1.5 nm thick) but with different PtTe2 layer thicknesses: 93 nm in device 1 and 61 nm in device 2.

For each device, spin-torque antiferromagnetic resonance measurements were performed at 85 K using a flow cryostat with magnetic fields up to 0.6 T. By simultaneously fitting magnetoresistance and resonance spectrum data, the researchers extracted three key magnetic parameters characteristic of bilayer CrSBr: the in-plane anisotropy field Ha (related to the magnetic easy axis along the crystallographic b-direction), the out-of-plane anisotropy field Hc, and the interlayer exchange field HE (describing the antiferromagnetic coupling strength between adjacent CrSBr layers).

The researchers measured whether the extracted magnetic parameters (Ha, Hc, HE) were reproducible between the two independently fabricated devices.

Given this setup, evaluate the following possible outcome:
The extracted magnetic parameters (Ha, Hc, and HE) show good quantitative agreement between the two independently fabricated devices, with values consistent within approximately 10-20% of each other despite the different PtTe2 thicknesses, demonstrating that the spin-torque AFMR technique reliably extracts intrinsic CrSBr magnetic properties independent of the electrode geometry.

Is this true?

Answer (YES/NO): YES